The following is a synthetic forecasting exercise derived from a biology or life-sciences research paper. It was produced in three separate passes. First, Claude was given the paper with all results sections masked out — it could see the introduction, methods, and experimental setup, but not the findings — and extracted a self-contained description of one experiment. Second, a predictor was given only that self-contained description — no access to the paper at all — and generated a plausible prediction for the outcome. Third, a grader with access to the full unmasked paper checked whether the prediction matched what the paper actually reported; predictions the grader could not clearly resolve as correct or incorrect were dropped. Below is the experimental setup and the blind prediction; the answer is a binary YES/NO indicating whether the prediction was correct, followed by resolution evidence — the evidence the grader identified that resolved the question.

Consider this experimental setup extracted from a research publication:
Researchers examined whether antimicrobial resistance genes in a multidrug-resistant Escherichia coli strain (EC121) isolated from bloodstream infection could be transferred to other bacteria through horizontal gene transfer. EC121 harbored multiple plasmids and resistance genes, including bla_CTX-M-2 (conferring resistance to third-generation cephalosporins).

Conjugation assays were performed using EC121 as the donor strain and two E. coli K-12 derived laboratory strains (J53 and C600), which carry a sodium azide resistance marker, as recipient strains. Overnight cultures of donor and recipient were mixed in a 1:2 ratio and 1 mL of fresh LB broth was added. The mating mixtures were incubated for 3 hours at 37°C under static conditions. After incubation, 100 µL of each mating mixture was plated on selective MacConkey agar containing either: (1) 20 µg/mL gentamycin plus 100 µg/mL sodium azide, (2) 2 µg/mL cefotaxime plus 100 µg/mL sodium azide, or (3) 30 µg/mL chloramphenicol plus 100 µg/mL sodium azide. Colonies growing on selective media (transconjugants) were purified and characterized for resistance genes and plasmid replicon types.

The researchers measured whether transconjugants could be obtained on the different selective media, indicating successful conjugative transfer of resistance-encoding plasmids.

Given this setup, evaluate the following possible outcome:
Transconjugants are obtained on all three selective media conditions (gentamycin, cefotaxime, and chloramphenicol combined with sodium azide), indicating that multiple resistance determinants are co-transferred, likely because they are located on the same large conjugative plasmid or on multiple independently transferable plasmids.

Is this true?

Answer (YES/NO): NO